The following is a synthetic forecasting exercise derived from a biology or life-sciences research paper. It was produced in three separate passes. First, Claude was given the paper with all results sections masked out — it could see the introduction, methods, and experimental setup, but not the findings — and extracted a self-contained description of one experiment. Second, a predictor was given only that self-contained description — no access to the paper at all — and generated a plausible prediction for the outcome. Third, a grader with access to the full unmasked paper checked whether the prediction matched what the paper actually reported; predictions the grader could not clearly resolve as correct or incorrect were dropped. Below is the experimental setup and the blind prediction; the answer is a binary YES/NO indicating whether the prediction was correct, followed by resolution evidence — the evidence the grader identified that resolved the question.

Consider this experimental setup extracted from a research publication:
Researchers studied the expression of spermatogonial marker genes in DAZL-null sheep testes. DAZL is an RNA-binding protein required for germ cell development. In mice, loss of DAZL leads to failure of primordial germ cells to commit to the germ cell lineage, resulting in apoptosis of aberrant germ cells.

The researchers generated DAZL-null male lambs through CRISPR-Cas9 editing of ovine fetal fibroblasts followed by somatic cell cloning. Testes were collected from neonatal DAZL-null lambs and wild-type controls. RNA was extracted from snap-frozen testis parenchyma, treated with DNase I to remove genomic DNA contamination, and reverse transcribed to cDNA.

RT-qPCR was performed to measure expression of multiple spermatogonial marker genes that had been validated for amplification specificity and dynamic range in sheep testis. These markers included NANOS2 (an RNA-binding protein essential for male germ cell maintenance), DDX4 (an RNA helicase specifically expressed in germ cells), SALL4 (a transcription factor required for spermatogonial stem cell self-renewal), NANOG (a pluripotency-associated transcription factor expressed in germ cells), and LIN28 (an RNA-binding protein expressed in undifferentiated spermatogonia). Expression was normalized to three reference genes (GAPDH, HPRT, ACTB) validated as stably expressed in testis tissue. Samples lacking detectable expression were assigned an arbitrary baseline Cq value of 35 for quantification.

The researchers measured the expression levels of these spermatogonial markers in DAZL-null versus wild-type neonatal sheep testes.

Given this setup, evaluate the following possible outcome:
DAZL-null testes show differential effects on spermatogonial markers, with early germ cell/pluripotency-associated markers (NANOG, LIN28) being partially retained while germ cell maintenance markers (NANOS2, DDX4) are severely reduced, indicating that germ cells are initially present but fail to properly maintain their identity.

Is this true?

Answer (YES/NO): NO